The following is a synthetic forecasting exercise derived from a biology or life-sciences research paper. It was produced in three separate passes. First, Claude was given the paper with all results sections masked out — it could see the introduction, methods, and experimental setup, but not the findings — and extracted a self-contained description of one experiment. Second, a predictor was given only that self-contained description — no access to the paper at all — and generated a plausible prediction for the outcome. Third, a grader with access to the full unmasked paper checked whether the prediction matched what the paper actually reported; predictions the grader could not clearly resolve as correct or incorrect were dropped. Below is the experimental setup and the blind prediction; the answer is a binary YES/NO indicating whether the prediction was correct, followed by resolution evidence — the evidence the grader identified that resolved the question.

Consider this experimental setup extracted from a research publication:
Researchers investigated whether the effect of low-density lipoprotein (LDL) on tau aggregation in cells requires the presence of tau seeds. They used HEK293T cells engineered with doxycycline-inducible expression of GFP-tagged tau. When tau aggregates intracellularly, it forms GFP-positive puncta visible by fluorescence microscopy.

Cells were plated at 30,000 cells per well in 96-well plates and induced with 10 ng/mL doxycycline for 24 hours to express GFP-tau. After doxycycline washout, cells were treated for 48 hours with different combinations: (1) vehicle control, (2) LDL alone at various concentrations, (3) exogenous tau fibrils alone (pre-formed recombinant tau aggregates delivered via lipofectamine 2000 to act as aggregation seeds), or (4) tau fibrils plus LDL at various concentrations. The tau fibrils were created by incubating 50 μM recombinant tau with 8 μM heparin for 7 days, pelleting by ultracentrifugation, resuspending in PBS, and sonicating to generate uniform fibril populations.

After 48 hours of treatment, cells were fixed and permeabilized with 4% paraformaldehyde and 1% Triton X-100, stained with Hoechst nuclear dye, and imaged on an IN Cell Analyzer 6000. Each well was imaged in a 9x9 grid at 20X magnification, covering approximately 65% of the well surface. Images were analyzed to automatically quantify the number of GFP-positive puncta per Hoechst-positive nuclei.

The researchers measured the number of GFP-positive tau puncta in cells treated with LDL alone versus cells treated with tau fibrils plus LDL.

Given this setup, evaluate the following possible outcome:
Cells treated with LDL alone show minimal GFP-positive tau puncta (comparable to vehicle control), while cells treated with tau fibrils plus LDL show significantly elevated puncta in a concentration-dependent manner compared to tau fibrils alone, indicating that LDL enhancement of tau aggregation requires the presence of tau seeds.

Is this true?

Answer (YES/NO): YES